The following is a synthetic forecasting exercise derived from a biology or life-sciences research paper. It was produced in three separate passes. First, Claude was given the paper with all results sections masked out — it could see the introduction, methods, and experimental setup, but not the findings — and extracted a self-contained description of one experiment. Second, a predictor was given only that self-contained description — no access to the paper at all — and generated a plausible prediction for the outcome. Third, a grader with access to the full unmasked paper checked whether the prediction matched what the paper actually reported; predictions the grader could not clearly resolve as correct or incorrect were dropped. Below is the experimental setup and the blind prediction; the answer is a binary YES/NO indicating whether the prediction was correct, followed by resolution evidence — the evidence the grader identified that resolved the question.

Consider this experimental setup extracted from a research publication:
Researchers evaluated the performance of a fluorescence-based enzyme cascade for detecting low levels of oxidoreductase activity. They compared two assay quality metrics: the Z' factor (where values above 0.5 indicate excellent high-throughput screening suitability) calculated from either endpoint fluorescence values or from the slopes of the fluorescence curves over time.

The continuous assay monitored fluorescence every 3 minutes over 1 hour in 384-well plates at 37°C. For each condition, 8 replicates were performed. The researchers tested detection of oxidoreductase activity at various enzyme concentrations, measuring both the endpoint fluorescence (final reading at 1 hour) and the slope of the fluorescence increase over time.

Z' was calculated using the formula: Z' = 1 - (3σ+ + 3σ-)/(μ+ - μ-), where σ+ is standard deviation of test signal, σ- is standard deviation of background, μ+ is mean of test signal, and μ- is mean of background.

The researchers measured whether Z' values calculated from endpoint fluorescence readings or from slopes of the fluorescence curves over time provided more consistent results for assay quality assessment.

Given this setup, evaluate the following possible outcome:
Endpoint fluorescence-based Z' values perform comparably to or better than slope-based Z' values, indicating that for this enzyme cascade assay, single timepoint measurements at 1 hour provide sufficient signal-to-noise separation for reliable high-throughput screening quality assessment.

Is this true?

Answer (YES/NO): YES